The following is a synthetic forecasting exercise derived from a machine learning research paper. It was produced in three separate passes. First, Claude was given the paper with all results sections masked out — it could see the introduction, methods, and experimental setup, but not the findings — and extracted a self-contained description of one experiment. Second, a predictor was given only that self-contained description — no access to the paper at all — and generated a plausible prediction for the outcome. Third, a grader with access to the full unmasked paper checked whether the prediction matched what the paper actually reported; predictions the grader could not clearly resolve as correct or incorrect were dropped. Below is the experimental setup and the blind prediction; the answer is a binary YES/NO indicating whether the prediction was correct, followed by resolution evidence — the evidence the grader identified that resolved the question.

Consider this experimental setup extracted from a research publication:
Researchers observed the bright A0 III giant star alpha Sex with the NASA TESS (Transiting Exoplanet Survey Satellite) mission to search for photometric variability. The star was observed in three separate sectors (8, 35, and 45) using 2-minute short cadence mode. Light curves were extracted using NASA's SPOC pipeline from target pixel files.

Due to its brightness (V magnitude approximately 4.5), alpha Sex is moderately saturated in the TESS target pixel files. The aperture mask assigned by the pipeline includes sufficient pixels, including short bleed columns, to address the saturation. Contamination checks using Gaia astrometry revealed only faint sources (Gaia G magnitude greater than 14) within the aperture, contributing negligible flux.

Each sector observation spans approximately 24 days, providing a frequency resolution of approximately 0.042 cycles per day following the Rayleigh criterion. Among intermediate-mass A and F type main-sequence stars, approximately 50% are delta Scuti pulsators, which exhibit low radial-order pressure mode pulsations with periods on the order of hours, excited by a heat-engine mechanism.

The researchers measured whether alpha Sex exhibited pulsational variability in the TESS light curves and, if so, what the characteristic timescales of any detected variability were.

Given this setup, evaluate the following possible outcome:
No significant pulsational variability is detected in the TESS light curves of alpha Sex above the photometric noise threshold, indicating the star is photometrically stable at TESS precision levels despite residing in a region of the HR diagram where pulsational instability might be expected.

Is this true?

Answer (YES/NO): NO